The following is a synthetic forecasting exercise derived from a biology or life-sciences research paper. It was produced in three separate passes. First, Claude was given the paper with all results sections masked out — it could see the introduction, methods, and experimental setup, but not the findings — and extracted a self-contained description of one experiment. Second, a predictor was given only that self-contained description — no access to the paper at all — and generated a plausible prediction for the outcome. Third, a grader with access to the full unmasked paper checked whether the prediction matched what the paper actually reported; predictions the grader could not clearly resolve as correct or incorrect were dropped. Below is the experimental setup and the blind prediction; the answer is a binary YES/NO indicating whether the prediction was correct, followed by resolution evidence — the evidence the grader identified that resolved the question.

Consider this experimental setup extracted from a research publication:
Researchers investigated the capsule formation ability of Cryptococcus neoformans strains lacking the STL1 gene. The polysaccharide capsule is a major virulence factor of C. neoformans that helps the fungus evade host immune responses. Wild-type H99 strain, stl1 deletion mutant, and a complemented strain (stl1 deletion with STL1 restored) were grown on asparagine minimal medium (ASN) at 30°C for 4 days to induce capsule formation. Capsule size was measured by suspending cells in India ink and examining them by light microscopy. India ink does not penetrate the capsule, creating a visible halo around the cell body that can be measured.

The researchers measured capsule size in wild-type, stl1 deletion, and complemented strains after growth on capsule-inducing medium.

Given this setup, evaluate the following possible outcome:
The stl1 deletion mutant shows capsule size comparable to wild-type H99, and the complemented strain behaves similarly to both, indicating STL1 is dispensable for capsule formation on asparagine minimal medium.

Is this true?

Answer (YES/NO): NO